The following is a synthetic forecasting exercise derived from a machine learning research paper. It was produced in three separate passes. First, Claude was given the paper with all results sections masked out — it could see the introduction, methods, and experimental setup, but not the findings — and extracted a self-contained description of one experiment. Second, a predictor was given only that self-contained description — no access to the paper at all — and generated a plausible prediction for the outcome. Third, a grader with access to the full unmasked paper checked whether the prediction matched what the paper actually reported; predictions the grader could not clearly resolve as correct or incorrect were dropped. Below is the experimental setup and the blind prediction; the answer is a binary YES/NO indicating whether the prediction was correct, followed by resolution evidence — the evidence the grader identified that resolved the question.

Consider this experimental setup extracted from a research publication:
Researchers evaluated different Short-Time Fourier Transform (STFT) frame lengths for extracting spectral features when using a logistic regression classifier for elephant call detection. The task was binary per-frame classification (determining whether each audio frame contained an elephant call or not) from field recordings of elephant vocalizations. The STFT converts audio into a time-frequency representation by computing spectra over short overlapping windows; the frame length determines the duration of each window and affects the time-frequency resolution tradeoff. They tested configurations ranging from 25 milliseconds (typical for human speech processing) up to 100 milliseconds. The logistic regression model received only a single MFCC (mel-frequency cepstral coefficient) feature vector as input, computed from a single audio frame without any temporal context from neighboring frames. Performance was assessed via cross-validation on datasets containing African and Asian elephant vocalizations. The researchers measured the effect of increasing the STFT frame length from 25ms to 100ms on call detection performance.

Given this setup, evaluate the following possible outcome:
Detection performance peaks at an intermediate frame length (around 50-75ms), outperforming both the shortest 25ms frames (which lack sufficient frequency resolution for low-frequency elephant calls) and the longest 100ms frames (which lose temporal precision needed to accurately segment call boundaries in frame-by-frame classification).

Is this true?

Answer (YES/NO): NO